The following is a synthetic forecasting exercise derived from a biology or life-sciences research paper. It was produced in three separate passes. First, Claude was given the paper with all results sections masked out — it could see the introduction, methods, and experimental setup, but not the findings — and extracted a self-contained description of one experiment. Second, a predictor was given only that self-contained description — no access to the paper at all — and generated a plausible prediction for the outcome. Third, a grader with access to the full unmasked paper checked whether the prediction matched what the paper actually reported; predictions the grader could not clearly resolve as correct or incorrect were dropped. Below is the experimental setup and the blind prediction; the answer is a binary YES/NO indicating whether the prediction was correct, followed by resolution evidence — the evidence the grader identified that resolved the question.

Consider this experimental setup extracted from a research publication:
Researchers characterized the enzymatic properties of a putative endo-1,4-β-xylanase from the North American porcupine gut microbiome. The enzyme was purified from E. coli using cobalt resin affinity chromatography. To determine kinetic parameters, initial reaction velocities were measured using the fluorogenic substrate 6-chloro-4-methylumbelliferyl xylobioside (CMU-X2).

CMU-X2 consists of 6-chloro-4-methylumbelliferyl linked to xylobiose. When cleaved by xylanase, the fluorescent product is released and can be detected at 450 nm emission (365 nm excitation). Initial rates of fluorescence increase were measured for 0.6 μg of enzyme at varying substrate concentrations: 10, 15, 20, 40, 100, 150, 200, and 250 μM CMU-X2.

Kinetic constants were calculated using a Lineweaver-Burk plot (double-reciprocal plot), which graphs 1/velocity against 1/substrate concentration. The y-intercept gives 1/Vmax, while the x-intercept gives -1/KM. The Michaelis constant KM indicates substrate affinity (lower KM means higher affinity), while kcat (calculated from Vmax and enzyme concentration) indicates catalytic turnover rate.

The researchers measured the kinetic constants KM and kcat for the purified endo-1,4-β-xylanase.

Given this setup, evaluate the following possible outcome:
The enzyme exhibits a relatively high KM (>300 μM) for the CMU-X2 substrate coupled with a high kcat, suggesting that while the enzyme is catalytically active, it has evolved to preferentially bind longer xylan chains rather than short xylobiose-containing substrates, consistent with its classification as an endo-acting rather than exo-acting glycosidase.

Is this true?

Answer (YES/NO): NO